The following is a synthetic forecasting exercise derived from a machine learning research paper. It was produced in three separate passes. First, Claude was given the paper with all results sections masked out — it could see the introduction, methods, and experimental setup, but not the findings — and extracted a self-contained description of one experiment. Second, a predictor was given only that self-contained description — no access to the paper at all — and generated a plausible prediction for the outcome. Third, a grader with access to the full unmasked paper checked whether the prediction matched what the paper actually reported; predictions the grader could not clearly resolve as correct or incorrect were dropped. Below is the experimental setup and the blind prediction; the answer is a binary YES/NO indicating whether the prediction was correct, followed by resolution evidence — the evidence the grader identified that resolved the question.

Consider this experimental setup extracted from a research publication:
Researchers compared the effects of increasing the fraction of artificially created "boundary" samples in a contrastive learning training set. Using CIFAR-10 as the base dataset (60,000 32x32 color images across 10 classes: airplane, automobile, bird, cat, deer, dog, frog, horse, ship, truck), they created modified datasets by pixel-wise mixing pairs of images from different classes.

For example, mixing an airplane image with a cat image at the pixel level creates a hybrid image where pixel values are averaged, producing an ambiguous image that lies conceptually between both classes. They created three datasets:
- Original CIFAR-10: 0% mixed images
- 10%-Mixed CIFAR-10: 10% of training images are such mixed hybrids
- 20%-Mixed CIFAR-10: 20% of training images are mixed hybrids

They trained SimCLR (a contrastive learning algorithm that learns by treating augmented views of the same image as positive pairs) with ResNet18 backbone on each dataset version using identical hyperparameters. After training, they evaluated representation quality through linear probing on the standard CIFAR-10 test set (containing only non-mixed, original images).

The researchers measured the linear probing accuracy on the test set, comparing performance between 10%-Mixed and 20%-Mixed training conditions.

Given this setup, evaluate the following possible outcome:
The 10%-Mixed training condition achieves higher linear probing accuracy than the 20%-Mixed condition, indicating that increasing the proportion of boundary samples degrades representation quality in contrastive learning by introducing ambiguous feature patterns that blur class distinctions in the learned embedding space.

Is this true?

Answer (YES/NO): YES